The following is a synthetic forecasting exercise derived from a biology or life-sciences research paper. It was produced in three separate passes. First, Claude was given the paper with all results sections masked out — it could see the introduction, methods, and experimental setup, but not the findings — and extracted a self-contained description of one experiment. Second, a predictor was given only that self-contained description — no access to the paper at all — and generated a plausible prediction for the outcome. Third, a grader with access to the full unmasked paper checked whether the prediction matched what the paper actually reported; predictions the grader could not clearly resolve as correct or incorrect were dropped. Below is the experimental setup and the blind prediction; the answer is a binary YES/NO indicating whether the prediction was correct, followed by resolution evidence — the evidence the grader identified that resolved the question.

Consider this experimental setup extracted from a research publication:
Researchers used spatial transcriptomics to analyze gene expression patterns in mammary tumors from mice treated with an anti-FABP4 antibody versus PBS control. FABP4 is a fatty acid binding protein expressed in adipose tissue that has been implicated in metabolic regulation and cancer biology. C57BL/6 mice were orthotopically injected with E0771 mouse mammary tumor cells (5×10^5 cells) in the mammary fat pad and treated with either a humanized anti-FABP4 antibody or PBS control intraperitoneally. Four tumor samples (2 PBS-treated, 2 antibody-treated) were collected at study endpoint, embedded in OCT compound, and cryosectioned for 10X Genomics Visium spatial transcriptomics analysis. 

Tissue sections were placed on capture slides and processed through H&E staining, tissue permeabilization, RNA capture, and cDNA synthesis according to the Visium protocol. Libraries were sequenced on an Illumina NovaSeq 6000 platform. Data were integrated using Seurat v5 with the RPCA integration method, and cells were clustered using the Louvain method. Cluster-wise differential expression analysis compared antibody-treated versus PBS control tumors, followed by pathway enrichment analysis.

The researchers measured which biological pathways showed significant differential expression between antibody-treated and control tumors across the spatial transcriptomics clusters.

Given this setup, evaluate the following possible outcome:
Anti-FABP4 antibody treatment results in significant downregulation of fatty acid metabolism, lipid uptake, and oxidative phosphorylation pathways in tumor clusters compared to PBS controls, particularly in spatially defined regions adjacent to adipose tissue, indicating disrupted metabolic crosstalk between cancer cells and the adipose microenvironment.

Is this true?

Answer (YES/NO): NO